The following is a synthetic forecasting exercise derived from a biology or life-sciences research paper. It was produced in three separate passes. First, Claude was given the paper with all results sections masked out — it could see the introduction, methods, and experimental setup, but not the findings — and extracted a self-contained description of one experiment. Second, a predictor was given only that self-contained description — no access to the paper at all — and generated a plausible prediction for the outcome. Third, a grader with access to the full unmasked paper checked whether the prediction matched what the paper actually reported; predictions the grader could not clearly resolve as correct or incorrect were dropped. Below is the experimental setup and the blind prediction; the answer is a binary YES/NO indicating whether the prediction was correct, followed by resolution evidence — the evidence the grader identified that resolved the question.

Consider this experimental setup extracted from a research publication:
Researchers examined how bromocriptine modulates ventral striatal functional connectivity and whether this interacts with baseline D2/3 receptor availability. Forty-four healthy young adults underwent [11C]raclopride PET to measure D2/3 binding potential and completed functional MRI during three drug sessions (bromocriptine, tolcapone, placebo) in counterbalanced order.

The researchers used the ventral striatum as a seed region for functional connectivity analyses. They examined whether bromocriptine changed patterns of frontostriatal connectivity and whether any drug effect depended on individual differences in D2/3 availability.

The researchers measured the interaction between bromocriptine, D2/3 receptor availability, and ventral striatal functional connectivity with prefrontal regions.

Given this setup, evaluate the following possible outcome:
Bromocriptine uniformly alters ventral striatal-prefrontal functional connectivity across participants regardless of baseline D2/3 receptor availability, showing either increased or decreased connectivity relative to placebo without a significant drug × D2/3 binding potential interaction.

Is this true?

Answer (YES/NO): NO